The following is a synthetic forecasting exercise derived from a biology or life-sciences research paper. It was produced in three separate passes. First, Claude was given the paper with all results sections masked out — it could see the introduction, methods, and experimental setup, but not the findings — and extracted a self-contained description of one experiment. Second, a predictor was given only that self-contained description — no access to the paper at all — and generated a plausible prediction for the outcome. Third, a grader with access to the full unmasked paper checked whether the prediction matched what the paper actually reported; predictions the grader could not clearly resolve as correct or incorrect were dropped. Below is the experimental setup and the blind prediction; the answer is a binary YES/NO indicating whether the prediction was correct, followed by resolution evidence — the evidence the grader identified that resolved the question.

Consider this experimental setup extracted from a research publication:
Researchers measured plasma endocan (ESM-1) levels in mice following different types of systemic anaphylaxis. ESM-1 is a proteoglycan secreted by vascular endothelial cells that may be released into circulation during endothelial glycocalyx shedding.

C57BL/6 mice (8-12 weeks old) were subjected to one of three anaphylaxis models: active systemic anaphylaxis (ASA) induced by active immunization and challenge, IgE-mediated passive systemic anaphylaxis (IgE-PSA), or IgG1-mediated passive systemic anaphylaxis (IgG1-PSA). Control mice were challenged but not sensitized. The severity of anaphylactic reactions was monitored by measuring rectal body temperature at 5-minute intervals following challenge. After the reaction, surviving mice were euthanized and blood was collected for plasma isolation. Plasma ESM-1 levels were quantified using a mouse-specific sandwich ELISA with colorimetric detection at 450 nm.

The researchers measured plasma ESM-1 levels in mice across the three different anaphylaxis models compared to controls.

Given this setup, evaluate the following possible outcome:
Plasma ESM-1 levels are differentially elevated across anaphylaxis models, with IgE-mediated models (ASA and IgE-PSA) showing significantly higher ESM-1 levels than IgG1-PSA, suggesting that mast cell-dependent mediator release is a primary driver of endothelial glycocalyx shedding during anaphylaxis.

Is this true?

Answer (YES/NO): NO